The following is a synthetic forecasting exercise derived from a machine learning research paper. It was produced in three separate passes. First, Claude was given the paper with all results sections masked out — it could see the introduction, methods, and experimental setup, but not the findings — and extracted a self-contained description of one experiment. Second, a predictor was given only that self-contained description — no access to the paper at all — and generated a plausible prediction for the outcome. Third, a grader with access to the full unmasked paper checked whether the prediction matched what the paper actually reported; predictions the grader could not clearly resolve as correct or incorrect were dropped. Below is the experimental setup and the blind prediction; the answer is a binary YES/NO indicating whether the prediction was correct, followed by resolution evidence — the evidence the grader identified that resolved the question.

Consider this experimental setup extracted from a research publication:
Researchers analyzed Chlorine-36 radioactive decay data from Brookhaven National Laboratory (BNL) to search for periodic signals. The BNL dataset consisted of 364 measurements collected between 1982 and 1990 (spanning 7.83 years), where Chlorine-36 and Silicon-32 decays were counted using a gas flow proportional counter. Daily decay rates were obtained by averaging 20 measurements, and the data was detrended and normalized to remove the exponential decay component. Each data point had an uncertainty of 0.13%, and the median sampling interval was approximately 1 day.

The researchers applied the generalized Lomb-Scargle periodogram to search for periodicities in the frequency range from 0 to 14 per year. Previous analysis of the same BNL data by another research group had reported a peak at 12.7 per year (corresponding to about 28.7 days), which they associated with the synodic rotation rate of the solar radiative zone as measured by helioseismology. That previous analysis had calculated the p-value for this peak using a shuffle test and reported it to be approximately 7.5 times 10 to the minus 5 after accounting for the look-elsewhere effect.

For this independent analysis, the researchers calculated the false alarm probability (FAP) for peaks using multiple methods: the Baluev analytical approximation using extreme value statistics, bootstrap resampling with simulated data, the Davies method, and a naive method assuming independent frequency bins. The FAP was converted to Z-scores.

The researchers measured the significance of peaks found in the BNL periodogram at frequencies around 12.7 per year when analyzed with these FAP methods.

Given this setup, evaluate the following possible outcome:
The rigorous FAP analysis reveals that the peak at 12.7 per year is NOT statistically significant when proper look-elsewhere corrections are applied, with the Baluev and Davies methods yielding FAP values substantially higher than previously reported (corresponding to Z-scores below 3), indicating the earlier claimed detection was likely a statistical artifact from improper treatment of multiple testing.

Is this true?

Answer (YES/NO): YES